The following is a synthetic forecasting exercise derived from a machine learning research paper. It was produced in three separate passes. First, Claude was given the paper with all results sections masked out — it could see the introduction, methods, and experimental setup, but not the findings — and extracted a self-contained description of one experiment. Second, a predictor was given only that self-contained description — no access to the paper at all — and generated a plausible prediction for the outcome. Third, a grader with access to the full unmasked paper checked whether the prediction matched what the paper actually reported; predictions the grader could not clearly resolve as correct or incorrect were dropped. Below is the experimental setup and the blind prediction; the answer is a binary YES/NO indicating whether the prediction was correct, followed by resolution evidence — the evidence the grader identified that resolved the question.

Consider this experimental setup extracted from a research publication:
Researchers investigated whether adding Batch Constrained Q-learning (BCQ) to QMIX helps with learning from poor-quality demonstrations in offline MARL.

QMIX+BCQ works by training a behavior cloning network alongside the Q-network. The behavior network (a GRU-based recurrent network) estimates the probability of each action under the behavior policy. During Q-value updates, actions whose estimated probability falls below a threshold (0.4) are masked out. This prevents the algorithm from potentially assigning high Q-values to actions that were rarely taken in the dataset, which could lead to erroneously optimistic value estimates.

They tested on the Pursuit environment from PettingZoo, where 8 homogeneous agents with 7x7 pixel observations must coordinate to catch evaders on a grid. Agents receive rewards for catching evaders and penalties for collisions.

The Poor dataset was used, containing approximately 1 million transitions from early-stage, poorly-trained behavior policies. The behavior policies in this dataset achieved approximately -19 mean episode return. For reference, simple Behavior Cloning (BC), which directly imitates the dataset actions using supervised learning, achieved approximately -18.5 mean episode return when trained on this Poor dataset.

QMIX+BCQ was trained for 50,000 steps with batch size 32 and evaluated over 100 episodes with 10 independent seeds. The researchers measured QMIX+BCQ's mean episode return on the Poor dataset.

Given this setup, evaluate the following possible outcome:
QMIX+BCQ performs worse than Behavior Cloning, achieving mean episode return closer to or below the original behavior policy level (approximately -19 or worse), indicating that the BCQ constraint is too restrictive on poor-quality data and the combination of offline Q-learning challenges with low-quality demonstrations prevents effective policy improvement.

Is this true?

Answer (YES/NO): NO